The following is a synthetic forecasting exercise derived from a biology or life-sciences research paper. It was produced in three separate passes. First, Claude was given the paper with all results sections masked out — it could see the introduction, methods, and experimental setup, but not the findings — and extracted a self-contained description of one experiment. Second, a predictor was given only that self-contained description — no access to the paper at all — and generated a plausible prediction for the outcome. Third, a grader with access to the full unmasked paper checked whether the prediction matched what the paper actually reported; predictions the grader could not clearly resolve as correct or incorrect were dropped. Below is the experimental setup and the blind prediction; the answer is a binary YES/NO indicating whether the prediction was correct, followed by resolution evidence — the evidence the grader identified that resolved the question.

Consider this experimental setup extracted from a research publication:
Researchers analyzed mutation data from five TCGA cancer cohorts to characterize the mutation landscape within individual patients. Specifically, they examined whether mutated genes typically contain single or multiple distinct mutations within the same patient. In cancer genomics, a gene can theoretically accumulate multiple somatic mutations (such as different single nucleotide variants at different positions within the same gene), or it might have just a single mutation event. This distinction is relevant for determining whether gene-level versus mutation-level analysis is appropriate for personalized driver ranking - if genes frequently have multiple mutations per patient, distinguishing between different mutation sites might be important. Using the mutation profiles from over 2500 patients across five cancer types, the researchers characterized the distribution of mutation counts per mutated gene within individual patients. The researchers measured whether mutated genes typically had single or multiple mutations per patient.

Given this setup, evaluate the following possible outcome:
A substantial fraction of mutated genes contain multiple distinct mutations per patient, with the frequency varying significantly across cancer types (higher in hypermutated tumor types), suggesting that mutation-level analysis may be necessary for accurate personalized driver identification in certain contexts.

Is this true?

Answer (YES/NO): NO